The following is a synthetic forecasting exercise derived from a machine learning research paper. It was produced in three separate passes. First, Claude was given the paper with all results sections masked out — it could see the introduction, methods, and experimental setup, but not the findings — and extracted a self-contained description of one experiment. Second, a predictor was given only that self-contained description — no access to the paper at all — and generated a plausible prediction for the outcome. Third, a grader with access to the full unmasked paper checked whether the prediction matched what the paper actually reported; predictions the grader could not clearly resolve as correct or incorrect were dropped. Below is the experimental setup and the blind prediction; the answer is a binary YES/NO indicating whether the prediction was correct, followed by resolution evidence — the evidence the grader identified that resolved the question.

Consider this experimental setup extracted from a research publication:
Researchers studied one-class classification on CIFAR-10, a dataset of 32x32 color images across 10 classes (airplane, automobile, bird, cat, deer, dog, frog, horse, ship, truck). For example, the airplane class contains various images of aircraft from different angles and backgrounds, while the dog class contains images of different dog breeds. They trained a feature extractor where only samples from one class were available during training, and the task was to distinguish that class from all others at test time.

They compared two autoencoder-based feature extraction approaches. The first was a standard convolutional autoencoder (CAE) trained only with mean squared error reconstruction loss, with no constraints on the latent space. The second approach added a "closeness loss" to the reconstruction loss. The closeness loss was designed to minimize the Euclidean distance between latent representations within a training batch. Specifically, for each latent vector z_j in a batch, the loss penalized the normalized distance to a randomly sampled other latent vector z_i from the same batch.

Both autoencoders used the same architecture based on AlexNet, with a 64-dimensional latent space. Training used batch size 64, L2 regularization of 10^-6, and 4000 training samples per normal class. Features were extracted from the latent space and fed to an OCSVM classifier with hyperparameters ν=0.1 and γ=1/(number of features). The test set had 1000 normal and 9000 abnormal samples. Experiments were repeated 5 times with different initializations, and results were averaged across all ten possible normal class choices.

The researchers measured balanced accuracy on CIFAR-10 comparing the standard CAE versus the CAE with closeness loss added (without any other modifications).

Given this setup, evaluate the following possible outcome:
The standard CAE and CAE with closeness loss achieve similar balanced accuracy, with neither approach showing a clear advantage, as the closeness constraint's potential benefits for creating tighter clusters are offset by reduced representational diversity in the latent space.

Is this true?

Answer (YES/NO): NO